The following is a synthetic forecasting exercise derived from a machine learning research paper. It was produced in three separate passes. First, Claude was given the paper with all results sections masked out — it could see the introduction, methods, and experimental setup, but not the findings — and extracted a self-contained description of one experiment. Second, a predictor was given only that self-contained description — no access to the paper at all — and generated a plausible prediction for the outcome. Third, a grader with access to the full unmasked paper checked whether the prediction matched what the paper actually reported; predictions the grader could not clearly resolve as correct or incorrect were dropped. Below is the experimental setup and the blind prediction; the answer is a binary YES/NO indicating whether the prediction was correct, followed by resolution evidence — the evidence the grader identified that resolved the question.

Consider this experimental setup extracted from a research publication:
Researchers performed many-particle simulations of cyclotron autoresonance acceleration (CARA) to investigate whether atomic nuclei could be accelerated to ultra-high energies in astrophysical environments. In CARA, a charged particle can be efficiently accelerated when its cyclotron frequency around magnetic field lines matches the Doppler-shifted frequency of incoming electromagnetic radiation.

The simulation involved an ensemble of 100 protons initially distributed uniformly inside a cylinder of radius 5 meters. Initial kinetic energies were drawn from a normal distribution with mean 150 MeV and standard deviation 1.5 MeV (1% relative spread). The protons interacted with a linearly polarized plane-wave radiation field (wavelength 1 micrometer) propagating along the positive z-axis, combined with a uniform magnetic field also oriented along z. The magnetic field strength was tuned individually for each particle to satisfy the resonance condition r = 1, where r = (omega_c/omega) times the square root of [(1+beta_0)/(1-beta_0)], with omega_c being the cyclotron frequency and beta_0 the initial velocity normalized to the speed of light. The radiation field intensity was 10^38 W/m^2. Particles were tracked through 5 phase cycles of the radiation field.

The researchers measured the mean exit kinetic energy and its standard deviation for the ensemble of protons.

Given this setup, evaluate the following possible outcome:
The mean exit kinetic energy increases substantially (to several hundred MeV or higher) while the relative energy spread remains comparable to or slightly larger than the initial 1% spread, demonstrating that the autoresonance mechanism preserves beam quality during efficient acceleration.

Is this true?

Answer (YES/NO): NO